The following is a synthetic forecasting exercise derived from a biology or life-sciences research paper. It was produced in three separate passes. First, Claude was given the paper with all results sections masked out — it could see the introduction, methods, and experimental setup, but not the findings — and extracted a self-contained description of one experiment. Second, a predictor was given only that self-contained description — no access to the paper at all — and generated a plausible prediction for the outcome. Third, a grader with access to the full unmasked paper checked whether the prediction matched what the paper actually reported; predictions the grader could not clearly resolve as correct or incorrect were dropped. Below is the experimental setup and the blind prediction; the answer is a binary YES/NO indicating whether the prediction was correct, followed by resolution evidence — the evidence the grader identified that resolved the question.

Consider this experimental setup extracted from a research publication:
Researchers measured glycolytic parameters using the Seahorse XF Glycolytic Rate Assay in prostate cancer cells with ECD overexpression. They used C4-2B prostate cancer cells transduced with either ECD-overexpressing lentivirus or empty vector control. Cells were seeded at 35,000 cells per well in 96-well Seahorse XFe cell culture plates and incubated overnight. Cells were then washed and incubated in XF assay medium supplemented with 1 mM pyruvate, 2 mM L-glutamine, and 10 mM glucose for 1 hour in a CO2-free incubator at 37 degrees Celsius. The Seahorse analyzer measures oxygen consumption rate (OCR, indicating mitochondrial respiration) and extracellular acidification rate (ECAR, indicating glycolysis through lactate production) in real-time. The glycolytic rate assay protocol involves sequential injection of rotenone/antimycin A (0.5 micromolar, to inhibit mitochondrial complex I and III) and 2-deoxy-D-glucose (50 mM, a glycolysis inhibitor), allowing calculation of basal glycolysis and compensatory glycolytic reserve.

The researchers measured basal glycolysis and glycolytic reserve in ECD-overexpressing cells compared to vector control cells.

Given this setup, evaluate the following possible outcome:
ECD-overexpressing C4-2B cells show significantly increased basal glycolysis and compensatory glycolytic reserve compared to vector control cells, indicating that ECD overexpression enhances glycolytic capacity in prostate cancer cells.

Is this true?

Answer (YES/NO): YES